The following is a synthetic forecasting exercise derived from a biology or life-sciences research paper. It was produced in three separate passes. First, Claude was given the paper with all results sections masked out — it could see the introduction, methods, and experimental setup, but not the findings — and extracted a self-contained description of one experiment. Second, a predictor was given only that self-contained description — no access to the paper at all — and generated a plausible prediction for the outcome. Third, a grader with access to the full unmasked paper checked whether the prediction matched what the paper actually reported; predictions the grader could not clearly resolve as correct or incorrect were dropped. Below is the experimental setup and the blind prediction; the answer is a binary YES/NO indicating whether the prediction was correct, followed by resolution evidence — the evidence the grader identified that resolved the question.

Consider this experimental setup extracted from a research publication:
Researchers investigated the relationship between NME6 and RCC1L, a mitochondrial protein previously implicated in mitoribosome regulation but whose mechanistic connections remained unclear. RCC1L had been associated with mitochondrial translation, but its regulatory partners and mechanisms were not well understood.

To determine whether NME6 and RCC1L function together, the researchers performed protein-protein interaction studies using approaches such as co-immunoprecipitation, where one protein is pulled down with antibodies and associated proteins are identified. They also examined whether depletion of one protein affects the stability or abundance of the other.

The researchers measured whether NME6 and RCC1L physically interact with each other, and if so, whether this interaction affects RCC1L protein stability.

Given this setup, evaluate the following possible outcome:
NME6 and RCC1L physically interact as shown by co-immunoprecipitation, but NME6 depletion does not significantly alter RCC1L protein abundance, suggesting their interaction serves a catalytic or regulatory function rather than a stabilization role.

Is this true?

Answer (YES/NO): NO